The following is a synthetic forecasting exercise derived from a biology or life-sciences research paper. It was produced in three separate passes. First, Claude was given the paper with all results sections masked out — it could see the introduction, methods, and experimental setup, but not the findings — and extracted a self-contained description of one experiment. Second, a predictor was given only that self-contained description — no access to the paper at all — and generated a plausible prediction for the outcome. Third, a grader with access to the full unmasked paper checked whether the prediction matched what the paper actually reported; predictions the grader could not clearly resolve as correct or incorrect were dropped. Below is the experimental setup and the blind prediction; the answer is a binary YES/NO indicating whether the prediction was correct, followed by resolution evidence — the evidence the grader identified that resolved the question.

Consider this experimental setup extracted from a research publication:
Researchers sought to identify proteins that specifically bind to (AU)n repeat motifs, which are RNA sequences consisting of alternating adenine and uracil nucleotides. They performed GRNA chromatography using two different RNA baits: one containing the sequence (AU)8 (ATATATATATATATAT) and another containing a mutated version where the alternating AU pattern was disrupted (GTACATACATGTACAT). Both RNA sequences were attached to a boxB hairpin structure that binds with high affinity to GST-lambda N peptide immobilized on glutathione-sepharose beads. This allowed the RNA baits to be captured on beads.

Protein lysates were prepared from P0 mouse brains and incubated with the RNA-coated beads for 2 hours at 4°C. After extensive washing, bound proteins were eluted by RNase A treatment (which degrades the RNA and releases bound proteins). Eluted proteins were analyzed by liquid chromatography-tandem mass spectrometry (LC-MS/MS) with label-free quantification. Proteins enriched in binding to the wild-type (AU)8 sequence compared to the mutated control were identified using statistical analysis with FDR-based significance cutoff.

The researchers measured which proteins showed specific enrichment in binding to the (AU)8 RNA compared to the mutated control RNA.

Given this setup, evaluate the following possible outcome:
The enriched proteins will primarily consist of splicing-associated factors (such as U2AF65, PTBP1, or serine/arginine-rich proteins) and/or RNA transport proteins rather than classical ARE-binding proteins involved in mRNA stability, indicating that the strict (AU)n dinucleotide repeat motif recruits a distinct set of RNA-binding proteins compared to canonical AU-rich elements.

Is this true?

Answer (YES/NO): NO